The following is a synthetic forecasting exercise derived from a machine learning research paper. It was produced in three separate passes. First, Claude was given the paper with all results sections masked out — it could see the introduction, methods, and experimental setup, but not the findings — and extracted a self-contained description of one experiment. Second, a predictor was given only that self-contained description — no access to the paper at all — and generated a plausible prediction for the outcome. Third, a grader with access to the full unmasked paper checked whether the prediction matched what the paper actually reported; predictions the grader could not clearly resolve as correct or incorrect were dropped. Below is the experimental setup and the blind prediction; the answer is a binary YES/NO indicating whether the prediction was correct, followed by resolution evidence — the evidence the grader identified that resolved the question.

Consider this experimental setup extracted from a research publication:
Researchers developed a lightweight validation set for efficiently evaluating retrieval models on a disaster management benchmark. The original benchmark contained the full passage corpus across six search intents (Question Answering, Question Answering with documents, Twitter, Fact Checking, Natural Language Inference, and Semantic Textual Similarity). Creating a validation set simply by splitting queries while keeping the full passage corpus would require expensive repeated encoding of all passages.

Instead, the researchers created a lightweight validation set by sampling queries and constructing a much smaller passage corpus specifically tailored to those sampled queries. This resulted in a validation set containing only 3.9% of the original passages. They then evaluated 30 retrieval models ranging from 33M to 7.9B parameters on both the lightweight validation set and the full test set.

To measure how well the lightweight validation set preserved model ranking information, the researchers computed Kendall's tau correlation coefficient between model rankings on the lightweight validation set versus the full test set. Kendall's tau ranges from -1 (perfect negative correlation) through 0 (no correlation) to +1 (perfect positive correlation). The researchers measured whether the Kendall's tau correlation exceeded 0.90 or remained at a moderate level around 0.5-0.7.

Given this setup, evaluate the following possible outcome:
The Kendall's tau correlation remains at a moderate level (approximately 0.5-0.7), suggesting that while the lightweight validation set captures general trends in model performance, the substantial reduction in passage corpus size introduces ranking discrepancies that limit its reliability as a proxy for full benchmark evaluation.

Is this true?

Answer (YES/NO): NO